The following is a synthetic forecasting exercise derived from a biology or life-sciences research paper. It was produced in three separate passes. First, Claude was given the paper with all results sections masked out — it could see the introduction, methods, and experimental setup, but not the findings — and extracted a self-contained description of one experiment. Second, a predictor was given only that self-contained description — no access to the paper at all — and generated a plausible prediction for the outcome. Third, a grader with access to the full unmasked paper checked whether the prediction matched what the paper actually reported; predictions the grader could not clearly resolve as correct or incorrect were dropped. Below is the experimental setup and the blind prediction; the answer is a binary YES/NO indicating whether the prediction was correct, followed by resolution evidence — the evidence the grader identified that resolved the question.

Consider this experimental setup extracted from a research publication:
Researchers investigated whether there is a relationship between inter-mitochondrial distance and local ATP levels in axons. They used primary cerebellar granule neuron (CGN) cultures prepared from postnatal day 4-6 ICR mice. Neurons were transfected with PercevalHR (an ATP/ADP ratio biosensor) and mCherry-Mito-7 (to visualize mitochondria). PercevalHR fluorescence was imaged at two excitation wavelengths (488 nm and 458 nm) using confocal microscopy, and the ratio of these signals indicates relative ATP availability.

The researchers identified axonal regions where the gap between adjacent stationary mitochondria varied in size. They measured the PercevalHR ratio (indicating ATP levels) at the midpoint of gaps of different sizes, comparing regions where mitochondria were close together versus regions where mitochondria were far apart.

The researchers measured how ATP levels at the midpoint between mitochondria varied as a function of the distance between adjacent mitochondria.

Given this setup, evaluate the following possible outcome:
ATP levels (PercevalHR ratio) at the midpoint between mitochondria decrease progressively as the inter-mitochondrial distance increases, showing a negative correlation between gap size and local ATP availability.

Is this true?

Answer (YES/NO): YES